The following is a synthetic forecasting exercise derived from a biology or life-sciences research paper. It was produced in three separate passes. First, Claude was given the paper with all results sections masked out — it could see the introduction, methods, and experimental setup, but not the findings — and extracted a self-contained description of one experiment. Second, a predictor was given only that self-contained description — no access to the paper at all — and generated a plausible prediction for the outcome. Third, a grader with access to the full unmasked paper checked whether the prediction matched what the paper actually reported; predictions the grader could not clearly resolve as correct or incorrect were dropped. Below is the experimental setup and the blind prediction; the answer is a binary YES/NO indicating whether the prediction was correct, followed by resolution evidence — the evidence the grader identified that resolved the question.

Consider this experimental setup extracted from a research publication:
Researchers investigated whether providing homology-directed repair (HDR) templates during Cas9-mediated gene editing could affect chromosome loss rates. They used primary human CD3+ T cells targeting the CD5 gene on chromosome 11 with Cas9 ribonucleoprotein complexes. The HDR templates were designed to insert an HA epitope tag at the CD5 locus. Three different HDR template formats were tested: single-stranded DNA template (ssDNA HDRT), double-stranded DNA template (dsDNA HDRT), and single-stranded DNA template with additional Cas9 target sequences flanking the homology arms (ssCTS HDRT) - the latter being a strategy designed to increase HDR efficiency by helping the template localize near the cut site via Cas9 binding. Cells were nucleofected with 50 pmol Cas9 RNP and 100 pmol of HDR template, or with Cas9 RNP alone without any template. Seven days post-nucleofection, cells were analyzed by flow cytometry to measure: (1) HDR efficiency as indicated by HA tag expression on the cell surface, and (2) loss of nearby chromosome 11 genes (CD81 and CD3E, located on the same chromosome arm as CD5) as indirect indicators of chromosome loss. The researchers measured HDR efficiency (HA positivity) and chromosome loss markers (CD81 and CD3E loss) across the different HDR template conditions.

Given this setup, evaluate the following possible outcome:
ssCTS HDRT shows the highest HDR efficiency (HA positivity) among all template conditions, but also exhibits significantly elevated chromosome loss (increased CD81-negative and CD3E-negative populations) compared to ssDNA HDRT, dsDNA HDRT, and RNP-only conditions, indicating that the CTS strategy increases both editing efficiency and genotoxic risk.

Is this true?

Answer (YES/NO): NO